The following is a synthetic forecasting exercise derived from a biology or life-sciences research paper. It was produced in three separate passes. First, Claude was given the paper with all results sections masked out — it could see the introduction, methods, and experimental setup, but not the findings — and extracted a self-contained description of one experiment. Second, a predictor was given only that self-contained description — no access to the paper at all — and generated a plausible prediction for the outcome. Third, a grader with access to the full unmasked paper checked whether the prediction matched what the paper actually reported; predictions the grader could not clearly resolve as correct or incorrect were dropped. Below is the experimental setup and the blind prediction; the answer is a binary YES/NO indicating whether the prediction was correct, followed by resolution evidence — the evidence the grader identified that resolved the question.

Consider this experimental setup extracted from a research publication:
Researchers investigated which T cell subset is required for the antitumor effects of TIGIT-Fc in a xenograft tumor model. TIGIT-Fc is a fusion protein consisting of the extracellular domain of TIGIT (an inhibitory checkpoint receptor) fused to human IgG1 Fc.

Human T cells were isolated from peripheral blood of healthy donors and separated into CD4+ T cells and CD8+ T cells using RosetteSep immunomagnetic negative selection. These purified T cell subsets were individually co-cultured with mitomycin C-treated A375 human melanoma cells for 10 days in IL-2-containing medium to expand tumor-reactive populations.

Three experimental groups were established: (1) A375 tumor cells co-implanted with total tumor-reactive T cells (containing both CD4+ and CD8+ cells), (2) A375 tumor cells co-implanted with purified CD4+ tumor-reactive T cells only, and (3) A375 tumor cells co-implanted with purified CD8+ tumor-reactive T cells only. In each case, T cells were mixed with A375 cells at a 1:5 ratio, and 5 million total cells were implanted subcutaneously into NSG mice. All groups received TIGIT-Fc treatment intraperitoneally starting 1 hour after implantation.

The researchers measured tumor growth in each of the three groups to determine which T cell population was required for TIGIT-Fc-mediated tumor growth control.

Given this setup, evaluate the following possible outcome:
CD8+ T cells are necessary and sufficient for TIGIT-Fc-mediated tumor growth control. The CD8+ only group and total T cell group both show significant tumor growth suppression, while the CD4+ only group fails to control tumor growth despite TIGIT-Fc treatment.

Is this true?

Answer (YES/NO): NO